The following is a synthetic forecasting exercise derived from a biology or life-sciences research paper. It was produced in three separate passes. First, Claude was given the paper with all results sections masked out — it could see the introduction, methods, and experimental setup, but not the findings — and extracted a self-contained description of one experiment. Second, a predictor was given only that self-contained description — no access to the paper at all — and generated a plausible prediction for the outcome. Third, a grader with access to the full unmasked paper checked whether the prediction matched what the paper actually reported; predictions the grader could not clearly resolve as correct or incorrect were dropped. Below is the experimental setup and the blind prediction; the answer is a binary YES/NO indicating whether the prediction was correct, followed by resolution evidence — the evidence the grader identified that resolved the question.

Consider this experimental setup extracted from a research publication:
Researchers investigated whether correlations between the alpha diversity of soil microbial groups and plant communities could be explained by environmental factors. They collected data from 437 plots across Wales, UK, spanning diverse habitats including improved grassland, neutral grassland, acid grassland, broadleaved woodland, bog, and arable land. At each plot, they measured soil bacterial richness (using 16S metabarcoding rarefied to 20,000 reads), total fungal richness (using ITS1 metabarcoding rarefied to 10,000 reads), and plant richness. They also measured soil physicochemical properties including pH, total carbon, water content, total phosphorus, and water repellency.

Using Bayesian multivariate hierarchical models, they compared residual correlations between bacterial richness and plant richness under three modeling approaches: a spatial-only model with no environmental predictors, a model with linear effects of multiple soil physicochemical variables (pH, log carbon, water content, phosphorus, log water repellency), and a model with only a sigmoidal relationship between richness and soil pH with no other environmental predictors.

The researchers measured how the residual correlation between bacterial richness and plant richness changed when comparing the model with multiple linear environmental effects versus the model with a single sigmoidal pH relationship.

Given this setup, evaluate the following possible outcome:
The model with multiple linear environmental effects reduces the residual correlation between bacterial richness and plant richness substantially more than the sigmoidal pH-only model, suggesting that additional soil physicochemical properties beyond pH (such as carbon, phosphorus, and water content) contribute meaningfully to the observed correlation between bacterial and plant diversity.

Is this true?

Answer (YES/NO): NO